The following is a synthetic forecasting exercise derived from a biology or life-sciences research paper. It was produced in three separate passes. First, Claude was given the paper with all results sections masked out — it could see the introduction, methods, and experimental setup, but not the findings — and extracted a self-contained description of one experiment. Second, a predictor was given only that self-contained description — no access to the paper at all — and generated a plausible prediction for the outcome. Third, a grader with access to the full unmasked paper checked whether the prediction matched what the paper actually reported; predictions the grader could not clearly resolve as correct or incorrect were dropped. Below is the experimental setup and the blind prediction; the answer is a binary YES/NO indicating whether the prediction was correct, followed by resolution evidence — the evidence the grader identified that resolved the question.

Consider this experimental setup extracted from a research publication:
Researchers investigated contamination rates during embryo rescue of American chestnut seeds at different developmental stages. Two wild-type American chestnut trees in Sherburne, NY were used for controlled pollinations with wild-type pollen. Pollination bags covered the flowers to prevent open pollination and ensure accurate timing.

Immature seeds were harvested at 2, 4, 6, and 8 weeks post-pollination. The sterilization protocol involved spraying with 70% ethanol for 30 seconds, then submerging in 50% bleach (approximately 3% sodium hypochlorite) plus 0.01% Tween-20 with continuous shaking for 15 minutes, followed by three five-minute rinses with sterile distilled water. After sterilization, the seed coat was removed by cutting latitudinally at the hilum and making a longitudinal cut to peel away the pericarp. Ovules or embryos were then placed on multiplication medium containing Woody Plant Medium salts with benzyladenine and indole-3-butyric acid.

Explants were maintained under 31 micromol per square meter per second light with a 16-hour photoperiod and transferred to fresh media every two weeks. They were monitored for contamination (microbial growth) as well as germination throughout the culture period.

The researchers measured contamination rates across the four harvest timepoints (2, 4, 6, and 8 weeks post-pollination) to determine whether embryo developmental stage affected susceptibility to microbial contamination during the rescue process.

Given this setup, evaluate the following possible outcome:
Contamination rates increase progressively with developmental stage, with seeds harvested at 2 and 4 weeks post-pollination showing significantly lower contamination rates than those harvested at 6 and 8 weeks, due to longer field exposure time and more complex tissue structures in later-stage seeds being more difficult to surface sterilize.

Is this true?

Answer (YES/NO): YES